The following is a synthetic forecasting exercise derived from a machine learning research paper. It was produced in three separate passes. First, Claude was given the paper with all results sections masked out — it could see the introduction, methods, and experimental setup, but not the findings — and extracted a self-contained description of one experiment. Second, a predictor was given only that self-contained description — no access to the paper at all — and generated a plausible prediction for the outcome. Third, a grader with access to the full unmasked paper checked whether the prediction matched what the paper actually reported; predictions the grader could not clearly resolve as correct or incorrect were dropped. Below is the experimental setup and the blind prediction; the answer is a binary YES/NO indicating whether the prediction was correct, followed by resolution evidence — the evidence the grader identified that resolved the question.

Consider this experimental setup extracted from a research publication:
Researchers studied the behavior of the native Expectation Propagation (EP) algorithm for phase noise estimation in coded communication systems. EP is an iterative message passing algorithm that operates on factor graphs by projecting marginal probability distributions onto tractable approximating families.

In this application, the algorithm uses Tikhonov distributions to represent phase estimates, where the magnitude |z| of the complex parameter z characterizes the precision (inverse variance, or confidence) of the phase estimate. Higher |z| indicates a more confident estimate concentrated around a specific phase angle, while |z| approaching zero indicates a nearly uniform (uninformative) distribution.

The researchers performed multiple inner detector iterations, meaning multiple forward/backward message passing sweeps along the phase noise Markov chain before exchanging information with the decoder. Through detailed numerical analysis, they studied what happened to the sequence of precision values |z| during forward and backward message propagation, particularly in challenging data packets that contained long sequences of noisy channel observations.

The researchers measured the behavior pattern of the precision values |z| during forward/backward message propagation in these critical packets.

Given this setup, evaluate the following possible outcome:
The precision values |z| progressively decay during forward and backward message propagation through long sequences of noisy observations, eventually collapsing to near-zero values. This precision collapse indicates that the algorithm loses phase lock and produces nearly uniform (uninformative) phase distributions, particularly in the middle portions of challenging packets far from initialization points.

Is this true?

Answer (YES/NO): YES